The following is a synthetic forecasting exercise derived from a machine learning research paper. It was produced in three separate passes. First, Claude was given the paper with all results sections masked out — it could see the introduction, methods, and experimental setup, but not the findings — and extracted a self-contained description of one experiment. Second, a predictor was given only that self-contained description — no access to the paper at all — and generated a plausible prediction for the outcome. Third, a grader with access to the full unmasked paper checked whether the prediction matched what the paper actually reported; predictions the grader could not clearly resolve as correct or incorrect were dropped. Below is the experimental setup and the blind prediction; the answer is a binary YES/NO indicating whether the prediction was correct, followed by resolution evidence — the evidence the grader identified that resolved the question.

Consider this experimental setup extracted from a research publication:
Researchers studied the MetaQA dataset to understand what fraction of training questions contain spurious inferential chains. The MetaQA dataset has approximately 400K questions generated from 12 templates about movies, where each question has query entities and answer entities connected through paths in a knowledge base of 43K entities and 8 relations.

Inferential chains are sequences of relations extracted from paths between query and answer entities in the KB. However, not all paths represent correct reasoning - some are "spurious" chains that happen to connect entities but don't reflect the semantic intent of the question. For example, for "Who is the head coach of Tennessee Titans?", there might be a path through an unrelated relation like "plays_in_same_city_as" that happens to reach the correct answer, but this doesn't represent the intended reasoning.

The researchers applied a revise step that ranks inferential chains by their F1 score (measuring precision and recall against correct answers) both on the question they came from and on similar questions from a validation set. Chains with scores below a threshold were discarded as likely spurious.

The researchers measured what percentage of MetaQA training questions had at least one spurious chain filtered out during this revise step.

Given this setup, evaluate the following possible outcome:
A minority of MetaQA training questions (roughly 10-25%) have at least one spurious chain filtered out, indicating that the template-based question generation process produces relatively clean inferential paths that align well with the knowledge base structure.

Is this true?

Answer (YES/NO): NO